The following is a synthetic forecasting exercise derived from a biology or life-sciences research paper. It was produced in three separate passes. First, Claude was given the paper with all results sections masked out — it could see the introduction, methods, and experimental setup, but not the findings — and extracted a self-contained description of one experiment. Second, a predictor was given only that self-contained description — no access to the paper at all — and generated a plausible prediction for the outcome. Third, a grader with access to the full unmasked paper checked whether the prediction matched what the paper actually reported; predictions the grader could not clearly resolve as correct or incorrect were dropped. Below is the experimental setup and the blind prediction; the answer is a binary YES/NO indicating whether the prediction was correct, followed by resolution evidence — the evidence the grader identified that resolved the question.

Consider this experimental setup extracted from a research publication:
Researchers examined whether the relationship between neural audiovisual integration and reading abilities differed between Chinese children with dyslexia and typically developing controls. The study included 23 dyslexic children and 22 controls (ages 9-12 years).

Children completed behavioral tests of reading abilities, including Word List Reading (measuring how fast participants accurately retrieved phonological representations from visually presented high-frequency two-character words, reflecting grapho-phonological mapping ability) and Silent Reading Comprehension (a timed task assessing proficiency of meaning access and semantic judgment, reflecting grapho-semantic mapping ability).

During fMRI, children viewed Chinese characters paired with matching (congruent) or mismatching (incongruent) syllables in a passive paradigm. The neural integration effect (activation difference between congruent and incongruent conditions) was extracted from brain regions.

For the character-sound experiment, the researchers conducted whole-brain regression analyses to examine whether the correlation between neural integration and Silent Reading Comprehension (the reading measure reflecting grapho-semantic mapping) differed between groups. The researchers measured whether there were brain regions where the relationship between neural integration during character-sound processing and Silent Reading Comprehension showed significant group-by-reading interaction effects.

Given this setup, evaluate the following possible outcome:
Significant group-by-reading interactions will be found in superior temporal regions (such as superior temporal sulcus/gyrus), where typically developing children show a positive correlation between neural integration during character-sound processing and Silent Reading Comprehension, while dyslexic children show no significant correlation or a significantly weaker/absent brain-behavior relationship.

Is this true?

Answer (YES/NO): NO